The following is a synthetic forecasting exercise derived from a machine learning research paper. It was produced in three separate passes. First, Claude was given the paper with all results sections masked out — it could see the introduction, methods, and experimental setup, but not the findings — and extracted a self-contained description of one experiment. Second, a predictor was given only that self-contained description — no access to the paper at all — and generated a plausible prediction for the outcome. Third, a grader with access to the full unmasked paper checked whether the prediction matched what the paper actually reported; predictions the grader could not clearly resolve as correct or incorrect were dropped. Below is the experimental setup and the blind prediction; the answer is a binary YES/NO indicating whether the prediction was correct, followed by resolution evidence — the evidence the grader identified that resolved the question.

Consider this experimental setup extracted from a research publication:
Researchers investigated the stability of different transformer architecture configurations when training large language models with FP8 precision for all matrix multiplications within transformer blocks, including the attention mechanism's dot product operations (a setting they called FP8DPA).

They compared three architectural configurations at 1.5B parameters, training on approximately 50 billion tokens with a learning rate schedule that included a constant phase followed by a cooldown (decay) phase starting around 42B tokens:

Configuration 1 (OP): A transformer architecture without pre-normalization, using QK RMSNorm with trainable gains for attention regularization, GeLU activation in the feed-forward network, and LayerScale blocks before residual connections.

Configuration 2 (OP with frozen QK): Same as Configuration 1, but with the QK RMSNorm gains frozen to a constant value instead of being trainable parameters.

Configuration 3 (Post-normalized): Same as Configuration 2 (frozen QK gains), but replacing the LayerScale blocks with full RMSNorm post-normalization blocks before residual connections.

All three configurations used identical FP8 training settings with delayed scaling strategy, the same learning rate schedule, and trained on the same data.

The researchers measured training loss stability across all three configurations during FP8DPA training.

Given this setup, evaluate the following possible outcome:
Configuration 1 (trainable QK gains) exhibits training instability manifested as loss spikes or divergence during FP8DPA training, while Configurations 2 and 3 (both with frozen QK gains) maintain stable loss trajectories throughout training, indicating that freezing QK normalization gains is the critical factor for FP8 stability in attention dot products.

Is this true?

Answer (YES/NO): NO